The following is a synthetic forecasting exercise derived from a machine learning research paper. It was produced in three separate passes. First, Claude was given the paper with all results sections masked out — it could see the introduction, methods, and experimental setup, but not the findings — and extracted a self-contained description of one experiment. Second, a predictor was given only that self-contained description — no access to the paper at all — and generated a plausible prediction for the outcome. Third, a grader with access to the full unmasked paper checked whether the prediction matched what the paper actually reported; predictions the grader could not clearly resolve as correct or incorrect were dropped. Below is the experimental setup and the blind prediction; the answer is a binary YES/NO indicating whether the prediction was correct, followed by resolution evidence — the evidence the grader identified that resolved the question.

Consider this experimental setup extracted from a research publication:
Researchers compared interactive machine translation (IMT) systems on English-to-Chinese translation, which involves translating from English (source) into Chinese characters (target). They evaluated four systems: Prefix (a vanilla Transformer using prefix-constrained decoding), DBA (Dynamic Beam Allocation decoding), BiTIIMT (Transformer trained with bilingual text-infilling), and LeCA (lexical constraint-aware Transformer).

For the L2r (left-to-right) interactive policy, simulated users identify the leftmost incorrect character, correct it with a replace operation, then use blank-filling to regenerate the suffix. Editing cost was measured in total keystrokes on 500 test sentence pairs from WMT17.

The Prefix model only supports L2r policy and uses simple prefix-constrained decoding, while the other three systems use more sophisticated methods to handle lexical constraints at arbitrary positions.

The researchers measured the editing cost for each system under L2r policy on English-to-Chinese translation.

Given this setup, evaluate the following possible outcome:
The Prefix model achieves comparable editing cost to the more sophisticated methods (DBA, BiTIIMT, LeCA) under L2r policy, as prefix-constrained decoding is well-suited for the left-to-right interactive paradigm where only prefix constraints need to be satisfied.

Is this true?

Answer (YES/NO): NO